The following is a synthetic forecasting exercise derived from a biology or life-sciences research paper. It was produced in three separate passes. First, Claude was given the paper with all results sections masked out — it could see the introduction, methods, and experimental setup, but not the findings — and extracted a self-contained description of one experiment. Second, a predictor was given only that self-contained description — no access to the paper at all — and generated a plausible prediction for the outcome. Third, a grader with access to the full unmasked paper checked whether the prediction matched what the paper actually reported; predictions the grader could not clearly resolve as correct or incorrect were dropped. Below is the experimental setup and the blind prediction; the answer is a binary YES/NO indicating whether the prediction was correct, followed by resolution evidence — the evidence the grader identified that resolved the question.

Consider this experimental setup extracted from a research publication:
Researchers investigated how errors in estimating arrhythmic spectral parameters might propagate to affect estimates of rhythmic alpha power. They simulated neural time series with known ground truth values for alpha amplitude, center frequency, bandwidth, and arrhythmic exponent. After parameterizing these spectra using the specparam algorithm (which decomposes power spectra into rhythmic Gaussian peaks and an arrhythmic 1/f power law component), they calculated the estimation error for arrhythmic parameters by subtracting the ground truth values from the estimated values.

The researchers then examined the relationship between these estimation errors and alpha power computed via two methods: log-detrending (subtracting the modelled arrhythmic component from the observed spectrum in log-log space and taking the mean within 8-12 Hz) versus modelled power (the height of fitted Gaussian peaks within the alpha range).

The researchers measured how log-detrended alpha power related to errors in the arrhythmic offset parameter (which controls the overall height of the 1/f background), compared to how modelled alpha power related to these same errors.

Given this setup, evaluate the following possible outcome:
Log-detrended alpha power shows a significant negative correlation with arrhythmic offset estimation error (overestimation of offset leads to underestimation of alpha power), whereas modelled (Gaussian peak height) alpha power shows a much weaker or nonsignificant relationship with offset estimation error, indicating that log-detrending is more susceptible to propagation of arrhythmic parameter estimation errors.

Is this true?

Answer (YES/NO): NO